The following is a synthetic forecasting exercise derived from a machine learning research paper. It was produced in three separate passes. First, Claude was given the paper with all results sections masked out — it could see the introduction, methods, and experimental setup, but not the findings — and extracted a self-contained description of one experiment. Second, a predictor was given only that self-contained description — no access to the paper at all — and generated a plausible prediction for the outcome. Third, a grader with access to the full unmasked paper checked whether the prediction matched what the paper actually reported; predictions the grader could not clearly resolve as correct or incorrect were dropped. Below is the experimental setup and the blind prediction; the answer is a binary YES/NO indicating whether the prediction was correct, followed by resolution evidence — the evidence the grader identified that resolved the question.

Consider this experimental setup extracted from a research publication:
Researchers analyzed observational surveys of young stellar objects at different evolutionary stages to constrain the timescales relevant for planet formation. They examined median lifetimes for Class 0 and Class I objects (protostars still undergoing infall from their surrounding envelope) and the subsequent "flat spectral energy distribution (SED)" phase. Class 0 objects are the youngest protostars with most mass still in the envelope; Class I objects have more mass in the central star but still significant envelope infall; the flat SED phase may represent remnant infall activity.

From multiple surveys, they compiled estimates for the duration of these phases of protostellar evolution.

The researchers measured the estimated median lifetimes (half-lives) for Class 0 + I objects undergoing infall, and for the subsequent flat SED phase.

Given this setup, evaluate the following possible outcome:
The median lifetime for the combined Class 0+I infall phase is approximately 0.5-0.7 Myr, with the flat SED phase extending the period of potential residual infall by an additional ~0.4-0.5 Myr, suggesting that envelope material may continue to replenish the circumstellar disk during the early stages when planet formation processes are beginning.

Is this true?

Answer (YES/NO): NO